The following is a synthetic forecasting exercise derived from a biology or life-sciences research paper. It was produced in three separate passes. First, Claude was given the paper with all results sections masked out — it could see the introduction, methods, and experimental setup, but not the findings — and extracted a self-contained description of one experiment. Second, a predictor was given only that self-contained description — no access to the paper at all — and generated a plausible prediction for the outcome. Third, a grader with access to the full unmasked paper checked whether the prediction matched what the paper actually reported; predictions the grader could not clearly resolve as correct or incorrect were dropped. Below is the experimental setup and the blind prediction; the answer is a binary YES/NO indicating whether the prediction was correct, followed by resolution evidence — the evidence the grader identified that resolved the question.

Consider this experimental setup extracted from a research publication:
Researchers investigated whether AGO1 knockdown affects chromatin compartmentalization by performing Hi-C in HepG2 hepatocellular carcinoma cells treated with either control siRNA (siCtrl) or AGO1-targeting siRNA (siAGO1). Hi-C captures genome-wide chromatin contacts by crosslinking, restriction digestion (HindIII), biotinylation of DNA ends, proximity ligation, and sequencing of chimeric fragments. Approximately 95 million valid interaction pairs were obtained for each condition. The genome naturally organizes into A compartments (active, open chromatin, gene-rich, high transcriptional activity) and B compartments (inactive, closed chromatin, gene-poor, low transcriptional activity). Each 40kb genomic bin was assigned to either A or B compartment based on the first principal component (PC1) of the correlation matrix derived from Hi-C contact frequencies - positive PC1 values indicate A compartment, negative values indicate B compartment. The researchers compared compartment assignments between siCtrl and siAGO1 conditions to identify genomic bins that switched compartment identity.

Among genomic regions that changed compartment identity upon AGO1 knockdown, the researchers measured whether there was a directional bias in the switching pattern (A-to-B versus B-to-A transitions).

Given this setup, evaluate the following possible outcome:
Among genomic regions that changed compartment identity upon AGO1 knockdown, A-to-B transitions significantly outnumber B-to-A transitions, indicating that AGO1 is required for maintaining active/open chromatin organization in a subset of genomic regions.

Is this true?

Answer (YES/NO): YES